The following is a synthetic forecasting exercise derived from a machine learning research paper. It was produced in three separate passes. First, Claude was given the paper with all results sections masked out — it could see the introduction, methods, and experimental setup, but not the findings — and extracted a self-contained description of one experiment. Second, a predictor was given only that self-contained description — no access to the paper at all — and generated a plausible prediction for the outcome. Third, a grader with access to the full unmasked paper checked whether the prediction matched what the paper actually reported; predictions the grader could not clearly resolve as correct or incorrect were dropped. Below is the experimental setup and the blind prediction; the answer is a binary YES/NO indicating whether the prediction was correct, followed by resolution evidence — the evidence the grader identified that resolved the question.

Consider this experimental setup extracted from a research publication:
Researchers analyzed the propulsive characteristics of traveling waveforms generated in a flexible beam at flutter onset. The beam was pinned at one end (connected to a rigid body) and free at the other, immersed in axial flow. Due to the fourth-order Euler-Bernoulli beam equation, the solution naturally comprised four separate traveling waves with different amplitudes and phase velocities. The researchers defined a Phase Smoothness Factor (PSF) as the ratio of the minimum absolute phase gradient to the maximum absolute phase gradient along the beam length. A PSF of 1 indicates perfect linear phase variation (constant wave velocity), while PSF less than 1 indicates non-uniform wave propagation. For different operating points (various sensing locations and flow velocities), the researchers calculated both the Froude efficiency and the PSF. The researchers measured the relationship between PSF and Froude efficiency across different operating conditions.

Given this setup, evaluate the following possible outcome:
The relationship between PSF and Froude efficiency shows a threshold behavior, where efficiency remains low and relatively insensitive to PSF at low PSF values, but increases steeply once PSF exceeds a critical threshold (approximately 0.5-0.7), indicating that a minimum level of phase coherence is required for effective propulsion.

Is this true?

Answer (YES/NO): NO